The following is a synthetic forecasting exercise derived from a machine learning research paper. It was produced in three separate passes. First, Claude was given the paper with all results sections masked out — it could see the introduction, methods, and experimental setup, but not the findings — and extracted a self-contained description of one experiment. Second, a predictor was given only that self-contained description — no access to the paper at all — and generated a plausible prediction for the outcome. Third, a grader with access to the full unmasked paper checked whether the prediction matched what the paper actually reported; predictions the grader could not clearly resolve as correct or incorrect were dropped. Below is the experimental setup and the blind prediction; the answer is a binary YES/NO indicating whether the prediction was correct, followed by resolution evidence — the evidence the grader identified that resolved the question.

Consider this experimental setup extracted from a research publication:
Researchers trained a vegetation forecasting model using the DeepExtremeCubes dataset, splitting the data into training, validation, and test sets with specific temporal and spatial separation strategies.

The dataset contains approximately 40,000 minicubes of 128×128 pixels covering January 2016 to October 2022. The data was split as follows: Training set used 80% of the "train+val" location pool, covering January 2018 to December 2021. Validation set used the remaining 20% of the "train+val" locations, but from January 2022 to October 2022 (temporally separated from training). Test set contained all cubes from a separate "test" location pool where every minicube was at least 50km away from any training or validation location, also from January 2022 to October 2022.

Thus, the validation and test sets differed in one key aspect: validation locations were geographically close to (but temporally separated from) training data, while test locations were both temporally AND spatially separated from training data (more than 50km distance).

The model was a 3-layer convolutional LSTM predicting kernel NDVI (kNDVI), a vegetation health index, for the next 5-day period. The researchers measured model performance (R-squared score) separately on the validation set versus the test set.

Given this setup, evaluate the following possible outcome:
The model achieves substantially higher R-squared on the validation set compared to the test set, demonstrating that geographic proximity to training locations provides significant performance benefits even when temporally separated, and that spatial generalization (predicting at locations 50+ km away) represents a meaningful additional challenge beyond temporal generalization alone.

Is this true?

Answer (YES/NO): NO